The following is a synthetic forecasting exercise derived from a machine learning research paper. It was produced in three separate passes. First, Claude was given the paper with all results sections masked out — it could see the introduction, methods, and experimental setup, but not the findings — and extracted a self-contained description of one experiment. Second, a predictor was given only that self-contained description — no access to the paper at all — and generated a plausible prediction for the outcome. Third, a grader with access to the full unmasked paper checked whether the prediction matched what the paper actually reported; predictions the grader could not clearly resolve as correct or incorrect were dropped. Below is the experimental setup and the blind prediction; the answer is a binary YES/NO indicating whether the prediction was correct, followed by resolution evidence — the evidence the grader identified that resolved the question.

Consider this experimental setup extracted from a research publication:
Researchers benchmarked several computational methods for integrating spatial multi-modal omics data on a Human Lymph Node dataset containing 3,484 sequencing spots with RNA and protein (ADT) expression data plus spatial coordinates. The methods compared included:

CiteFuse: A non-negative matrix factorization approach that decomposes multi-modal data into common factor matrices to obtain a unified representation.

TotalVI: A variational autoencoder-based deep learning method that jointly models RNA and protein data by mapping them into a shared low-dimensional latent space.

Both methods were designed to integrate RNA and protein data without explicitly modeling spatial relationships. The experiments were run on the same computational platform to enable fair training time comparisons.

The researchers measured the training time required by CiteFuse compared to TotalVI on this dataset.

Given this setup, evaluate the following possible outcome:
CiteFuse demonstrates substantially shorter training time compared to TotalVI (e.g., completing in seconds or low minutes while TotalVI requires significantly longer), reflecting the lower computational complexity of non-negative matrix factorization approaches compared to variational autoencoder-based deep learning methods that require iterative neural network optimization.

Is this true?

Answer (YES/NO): NO